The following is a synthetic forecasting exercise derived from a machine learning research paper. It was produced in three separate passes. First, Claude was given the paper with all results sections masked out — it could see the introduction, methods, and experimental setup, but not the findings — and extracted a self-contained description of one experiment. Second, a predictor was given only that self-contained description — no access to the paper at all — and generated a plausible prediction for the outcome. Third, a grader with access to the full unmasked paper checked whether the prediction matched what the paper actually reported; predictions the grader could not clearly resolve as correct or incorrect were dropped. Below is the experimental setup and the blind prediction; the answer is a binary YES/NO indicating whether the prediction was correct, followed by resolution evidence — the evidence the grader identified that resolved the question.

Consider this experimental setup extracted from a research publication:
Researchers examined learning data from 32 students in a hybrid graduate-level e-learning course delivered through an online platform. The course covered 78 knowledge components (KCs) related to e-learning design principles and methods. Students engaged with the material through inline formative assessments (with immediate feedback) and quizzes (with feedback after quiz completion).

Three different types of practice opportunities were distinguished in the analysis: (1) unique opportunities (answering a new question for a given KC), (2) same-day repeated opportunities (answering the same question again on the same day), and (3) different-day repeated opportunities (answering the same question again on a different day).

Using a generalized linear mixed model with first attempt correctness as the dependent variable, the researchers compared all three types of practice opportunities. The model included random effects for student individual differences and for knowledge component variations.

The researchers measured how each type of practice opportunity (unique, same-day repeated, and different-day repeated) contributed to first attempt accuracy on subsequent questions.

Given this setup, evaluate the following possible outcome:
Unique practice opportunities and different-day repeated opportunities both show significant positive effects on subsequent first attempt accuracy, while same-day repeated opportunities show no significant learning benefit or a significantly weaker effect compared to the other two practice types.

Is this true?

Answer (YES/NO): NO